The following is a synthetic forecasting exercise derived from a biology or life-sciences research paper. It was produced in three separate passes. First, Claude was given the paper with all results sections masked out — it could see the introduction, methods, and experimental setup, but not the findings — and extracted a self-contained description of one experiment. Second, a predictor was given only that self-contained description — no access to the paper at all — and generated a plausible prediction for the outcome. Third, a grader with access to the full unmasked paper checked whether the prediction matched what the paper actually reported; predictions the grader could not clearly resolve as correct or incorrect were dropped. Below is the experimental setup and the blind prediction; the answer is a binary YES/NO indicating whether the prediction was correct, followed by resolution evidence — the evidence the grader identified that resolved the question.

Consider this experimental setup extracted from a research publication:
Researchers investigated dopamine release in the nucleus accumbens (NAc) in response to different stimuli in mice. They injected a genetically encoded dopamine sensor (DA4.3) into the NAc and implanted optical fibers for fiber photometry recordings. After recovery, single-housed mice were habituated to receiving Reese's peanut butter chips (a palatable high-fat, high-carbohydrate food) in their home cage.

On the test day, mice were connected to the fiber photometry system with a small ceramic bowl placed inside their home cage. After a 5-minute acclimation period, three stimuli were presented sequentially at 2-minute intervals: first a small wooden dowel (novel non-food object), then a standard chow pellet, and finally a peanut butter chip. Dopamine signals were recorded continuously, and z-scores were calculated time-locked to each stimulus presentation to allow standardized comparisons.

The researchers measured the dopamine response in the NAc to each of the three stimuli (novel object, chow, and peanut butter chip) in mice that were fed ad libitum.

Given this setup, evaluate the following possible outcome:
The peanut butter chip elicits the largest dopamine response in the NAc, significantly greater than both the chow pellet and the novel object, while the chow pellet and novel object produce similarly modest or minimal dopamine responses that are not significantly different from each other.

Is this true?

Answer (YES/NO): NO